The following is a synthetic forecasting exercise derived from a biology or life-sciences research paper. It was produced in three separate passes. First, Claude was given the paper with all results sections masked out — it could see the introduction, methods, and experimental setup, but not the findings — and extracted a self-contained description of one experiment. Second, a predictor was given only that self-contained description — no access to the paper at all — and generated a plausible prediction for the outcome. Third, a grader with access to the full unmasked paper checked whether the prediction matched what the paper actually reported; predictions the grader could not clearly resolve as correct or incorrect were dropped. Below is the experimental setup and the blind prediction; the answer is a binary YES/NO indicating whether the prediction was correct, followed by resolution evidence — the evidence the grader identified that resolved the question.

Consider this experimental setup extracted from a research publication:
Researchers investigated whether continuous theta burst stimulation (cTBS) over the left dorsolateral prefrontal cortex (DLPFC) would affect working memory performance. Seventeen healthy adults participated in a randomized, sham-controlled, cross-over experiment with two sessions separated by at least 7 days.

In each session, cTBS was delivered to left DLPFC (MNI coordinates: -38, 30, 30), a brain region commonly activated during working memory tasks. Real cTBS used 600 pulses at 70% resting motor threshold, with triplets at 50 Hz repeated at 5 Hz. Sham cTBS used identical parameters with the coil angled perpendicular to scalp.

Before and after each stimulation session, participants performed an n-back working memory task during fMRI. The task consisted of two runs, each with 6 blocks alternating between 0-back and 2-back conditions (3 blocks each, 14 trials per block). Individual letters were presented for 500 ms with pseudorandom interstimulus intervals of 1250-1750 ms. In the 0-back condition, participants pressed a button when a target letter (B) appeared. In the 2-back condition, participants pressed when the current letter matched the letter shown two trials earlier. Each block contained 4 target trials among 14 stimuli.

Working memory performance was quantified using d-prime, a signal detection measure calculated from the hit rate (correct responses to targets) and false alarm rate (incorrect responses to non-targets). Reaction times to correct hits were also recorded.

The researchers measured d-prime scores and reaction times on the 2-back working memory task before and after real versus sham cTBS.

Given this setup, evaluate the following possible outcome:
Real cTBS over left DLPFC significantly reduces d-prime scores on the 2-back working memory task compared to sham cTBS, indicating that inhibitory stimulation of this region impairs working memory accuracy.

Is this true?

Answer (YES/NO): NO